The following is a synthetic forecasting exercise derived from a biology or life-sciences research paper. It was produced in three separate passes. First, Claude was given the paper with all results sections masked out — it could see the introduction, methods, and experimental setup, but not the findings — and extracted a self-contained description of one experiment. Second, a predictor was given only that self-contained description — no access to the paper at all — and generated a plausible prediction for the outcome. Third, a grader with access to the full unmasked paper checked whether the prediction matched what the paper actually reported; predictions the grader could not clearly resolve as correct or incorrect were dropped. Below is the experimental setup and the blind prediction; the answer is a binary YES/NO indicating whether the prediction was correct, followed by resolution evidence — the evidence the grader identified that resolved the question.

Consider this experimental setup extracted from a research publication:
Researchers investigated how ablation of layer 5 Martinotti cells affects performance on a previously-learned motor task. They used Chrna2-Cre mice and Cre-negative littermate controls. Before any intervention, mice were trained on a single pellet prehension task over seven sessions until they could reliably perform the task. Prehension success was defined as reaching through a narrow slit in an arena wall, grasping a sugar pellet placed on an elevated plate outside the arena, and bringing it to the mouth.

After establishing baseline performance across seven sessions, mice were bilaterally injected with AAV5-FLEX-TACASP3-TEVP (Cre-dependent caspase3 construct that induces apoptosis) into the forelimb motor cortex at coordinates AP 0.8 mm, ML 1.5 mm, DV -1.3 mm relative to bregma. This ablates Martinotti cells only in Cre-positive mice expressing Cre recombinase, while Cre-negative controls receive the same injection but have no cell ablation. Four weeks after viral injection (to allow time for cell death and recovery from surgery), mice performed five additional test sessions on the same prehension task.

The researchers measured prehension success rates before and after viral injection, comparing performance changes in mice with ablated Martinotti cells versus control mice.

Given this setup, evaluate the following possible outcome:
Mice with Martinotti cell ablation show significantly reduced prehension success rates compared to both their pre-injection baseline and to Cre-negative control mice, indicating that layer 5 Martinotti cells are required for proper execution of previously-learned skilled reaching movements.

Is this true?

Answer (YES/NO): NO